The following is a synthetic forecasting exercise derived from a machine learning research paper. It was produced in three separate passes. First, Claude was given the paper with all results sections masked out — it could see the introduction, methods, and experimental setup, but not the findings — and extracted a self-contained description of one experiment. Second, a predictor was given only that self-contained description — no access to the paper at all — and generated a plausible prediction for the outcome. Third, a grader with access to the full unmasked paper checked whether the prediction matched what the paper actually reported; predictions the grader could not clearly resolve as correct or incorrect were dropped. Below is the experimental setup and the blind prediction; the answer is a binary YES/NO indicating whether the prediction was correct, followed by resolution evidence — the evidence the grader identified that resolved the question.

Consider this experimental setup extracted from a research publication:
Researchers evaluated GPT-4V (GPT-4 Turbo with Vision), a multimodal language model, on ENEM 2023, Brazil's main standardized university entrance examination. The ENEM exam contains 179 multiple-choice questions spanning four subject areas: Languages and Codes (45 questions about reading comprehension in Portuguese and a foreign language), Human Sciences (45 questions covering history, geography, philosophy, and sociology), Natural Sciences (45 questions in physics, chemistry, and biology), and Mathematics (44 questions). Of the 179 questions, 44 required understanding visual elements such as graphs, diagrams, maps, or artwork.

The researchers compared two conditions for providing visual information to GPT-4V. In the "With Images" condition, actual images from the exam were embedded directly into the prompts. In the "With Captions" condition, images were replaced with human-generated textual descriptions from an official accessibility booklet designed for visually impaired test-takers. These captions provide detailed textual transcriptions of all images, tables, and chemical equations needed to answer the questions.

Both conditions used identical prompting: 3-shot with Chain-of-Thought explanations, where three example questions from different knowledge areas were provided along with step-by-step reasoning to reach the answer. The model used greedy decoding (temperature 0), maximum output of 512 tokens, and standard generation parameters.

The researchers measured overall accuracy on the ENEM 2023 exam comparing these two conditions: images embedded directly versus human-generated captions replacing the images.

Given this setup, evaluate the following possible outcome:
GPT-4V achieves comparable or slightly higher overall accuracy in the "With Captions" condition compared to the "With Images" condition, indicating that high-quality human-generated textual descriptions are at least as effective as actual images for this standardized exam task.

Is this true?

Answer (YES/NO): YES